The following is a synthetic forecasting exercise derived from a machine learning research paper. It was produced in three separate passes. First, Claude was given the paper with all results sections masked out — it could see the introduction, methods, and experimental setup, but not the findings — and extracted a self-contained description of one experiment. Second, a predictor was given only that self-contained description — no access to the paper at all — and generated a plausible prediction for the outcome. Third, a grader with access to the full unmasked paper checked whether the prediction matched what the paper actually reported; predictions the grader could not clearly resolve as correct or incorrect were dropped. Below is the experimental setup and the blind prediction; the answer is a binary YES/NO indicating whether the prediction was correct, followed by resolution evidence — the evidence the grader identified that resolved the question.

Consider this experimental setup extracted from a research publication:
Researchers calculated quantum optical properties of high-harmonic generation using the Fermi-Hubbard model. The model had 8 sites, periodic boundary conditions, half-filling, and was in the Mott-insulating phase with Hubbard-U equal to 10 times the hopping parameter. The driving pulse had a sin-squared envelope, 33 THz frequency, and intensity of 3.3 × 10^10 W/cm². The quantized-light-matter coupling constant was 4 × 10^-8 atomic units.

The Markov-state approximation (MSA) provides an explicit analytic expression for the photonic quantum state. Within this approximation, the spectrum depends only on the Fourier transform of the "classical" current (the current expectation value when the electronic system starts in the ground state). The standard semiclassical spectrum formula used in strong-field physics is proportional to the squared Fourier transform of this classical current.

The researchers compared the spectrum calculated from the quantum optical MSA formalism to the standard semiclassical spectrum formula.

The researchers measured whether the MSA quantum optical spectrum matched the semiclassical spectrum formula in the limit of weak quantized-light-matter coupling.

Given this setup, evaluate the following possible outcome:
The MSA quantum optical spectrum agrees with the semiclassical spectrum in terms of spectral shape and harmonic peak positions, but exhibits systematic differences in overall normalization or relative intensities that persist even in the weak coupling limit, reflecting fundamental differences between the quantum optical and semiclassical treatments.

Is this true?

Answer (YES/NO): NO